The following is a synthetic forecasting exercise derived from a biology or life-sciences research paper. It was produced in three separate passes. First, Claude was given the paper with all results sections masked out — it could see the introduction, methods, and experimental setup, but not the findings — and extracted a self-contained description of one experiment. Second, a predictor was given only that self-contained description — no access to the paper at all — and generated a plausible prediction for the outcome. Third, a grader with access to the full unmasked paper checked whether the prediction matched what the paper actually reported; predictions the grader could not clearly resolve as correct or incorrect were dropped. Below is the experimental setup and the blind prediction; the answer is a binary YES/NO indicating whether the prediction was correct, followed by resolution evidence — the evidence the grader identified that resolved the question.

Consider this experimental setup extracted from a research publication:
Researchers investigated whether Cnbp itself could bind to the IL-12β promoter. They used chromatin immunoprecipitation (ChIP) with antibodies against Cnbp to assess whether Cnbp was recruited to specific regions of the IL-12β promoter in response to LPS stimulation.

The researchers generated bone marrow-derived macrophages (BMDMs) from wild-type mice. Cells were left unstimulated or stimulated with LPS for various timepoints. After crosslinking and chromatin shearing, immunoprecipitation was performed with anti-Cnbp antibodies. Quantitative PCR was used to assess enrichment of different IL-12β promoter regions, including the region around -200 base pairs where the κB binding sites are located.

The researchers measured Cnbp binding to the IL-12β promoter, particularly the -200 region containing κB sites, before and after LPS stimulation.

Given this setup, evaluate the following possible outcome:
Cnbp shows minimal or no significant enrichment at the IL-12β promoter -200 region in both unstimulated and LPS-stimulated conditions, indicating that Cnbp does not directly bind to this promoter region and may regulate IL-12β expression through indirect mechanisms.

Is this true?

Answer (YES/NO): NO